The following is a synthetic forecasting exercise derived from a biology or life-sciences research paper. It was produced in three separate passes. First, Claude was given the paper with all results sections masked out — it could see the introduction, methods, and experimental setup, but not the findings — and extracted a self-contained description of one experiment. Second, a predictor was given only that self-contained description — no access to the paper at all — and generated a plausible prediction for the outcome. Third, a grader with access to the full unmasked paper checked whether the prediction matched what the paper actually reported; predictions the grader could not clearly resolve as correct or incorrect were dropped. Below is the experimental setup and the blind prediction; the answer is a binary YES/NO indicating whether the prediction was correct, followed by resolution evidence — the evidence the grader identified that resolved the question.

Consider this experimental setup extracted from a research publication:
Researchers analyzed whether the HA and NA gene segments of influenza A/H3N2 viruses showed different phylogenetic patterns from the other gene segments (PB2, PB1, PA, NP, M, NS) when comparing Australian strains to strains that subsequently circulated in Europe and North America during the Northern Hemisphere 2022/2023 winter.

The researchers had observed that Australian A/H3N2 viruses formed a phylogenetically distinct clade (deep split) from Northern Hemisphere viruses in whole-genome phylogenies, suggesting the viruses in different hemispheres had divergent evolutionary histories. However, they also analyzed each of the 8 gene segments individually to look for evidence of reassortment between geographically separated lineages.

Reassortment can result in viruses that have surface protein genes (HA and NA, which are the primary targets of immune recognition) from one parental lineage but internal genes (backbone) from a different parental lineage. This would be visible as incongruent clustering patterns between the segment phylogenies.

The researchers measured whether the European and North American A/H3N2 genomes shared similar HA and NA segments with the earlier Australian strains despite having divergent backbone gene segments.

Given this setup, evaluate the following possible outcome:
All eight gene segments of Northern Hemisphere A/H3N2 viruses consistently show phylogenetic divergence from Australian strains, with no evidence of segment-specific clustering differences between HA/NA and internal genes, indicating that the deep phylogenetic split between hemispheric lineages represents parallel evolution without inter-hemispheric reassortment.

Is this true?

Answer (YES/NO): NO